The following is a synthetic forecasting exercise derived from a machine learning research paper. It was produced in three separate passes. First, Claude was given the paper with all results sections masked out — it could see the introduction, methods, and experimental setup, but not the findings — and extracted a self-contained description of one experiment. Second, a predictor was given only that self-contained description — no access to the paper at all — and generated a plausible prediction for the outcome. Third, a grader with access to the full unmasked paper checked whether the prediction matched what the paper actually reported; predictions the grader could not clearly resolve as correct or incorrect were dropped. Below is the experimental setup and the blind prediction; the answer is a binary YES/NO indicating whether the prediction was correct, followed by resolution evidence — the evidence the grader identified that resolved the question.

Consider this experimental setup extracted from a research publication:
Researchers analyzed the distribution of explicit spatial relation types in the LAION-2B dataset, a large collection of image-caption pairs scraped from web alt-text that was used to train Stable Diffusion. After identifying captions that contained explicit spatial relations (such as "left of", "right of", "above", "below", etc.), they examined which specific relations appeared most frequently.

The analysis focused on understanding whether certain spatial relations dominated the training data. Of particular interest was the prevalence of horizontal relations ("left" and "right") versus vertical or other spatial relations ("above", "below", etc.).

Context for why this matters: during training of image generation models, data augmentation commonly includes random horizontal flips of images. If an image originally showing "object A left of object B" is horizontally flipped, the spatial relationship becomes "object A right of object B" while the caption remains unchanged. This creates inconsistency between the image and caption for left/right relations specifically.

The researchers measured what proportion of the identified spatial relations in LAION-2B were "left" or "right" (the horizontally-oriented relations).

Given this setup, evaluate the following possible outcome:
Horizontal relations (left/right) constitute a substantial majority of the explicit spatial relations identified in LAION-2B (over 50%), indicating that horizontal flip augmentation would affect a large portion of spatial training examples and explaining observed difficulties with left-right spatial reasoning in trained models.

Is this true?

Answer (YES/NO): YES